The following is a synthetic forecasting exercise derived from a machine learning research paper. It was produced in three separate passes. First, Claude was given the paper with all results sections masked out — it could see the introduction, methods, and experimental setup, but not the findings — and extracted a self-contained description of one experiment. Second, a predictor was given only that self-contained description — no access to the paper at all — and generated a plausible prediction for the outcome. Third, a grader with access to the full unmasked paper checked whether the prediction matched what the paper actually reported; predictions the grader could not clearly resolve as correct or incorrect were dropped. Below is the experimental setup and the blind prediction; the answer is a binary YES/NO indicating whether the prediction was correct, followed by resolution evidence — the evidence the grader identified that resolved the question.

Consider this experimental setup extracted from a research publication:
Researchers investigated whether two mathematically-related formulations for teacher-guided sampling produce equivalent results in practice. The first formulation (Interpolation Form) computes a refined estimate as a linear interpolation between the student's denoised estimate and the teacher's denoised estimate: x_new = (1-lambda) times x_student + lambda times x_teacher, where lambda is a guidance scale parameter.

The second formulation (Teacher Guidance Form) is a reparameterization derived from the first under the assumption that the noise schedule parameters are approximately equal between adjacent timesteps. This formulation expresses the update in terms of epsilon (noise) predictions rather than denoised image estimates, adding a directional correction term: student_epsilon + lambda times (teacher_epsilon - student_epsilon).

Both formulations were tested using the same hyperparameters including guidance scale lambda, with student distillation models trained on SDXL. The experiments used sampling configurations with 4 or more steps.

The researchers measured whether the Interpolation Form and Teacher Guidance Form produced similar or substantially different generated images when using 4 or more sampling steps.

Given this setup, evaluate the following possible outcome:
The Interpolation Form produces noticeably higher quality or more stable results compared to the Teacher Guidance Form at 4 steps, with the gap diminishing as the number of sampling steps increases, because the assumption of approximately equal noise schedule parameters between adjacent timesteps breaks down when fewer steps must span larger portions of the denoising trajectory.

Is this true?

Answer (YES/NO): NO